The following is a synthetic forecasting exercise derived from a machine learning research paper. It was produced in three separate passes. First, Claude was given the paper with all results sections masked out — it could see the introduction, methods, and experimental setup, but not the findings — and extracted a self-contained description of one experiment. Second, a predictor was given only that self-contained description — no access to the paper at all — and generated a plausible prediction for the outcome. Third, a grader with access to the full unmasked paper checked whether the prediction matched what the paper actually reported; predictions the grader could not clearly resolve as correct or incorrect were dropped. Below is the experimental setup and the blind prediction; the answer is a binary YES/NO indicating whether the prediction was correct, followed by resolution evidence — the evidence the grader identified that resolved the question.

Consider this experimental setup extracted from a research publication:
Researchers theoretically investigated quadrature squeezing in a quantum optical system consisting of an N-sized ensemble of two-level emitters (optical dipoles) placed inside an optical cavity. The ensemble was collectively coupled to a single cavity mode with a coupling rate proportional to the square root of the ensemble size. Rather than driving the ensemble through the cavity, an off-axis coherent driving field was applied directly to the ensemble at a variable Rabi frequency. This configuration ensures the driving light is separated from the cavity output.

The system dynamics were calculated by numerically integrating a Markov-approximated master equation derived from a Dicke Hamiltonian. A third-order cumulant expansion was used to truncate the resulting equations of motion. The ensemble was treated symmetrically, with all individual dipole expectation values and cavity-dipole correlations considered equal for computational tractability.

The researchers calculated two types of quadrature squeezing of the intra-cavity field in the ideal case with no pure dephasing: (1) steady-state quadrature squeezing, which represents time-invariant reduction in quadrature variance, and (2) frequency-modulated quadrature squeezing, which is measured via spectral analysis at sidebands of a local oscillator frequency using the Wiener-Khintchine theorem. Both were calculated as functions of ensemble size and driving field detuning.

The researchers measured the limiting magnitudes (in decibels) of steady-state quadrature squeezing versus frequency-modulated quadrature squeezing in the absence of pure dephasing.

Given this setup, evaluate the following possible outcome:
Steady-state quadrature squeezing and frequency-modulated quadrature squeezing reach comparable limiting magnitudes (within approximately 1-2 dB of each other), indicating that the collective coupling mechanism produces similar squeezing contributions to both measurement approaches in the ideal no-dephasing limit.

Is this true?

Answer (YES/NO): NO